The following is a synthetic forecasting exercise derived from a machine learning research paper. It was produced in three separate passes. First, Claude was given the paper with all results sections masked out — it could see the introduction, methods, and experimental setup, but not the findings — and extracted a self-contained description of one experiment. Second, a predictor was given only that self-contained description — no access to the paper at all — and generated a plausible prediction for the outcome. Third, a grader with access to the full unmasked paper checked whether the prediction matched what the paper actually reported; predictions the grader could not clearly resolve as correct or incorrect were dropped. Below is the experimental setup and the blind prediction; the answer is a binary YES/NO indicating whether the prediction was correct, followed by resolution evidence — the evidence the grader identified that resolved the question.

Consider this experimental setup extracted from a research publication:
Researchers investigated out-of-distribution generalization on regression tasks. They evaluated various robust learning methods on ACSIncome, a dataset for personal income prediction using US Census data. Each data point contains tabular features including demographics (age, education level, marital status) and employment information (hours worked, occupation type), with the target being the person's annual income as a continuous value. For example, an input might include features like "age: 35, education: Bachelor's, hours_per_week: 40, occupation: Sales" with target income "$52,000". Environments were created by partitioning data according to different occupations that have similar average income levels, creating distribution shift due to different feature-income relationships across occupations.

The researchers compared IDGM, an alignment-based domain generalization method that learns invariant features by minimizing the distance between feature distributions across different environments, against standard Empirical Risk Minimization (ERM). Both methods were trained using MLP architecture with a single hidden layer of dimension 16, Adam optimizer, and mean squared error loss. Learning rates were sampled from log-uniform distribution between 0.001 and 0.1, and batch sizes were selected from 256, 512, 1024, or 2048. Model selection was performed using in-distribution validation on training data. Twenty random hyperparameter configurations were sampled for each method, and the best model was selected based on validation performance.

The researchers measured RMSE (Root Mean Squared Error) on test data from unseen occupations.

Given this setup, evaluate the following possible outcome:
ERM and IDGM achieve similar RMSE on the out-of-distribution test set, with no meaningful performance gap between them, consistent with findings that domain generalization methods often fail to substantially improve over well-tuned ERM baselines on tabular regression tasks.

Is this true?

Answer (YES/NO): NO